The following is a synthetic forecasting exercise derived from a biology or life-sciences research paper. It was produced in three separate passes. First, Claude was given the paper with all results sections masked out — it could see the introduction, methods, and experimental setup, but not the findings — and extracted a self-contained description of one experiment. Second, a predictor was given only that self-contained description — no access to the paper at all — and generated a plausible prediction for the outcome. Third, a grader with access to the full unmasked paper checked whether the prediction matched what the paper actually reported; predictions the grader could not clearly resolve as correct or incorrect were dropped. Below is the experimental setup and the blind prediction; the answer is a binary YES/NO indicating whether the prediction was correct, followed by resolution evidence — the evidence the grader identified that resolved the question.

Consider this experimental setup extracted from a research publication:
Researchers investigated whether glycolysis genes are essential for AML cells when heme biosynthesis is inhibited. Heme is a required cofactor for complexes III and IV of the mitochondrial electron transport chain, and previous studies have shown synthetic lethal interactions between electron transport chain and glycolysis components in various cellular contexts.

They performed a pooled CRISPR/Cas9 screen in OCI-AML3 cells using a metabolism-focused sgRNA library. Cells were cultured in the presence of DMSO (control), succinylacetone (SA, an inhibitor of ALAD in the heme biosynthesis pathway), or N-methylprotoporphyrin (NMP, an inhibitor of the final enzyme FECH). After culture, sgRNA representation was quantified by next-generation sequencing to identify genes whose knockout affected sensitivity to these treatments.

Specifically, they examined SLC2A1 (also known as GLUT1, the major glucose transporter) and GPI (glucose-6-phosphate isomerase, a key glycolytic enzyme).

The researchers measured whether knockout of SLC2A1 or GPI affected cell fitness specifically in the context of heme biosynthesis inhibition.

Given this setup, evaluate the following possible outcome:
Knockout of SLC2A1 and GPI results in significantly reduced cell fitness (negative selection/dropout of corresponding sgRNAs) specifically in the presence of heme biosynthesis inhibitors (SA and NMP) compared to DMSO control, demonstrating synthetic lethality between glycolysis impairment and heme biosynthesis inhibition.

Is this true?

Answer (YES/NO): YES